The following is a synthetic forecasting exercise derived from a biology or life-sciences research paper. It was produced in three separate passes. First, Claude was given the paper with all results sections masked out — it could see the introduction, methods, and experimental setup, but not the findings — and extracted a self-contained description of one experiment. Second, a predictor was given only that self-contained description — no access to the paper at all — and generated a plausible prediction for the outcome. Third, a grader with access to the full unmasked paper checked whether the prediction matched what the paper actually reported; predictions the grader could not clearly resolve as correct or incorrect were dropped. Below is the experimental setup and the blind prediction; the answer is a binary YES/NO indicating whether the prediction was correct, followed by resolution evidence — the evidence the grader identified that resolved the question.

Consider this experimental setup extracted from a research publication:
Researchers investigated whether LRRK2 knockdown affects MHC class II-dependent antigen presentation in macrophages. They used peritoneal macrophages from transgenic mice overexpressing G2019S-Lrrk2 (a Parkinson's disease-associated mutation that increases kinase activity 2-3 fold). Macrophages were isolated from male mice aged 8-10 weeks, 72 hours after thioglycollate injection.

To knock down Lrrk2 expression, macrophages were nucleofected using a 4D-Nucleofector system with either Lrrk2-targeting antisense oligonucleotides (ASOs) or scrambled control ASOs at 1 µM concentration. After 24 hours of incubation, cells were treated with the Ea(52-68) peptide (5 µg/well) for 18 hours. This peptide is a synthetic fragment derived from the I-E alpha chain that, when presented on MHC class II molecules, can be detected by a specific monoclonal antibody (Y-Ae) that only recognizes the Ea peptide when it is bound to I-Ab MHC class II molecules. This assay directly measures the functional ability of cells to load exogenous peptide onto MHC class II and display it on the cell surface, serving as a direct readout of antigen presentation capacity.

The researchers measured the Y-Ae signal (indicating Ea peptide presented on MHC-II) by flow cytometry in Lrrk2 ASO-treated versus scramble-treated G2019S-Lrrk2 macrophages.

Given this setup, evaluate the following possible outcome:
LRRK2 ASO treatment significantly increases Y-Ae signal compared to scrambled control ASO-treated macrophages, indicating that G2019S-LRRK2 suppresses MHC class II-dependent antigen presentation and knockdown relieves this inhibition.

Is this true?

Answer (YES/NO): NO